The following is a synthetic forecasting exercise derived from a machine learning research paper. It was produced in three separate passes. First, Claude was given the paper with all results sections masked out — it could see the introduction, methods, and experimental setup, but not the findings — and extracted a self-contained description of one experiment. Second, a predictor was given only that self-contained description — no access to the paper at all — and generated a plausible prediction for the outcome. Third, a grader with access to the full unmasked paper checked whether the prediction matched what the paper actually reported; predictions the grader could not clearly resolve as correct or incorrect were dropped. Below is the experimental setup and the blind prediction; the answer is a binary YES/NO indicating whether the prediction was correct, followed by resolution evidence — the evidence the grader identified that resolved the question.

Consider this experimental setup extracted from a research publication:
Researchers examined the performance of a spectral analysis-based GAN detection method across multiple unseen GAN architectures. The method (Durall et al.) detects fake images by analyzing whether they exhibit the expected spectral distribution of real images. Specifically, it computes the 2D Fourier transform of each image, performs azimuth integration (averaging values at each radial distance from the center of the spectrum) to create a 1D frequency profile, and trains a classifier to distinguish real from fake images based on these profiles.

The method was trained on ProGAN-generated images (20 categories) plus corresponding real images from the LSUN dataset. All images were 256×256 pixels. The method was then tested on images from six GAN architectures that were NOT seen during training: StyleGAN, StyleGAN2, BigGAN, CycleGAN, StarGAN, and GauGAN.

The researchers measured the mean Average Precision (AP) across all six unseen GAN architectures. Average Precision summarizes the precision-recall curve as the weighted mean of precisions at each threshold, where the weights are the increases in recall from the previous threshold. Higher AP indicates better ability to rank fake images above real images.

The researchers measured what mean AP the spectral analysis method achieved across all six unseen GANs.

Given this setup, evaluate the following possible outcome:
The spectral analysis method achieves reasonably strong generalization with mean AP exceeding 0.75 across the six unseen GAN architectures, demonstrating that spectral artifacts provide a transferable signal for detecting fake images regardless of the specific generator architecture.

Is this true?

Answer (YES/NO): NO